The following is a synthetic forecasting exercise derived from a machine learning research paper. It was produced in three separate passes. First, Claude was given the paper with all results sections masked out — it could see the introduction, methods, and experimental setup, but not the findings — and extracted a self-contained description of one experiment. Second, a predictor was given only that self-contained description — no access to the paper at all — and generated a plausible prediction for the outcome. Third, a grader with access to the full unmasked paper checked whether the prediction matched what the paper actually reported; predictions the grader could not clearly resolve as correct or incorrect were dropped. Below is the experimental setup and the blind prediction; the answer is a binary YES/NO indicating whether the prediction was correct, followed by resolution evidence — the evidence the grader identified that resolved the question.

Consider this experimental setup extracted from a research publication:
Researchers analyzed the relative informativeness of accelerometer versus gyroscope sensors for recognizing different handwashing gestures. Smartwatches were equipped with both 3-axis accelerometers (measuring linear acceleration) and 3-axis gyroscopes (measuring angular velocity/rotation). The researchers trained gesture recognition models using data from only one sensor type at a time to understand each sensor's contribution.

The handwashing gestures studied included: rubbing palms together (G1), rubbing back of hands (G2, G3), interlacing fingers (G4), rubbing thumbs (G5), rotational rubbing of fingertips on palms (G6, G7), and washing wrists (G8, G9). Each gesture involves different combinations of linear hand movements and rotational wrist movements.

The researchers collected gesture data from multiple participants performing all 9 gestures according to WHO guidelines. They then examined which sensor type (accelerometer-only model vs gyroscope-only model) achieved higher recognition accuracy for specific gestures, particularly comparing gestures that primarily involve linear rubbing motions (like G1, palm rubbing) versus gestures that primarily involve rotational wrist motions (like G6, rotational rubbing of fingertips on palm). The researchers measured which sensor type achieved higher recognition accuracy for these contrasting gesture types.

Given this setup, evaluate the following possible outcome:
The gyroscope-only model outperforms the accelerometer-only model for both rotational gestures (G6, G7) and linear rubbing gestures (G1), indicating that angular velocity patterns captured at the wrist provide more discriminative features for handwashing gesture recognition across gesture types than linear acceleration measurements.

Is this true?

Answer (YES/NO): NO